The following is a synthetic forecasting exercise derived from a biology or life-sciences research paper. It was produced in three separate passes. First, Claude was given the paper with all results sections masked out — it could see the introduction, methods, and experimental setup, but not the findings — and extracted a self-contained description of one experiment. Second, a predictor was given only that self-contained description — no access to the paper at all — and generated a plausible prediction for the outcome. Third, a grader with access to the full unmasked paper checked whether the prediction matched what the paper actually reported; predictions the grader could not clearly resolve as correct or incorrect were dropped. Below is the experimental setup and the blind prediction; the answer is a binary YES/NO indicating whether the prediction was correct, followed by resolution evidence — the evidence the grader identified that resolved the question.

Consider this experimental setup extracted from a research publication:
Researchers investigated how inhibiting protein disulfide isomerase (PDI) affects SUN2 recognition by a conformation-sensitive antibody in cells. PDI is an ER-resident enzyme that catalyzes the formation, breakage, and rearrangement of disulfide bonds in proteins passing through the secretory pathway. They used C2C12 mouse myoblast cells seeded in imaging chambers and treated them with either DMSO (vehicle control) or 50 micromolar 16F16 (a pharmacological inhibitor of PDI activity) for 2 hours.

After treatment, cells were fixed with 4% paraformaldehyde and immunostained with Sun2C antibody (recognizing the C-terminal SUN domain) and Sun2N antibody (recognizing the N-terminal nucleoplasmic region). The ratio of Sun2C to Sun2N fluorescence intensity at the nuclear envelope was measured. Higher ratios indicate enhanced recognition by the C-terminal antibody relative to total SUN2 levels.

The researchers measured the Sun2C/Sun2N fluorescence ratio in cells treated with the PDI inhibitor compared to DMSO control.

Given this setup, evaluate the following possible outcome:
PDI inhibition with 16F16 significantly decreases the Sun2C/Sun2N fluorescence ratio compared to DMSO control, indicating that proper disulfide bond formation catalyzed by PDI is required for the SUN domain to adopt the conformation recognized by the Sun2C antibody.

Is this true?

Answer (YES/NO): NO